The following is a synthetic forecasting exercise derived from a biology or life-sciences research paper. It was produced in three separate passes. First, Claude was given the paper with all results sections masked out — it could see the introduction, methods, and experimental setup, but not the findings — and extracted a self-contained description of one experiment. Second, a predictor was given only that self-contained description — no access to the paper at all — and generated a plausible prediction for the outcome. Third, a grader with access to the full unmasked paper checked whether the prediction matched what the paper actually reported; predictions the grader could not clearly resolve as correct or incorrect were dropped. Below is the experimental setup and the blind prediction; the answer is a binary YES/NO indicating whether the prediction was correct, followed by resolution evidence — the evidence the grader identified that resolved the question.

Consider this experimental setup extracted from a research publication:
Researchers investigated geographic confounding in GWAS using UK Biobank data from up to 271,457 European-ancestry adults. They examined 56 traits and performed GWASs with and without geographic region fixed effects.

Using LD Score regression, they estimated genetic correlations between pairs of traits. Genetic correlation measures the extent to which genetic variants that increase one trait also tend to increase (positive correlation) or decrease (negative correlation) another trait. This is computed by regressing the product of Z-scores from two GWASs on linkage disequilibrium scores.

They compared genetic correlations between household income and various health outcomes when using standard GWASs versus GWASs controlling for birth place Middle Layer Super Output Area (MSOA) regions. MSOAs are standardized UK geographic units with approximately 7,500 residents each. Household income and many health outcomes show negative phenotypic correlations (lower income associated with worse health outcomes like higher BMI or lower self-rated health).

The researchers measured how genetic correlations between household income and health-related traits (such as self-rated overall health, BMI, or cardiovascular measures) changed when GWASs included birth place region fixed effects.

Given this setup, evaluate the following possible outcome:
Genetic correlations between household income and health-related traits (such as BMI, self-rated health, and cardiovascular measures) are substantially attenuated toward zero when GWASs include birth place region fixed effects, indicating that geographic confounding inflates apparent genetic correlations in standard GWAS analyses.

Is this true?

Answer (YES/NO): YES